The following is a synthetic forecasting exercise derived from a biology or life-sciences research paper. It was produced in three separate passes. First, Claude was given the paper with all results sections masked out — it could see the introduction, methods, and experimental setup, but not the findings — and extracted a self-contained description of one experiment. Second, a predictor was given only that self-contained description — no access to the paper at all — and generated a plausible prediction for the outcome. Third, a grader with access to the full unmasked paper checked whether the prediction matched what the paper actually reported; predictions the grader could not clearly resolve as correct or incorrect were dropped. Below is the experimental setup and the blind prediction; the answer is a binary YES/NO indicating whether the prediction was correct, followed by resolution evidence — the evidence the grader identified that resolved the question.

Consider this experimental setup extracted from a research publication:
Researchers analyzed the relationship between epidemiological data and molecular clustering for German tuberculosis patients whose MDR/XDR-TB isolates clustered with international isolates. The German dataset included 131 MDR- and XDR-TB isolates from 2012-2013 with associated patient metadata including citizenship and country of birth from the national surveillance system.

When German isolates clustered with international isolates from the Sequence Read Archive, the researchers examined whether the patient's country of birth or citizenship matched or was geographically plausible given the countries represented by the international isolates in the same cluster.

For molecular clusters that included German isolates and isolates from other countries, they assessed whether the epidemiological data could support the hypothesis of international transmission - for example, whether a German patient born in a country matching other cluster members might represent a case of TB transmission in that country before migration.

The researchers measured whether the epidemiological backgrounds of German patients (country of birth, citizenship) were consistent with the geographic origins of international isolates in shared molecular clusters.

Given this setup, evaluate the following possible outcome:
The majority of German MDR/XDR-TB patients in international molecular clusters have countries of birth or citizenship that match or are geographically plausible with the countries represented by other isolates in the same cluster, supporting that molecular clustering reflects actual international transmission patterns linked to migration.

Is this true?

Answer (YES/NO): YES